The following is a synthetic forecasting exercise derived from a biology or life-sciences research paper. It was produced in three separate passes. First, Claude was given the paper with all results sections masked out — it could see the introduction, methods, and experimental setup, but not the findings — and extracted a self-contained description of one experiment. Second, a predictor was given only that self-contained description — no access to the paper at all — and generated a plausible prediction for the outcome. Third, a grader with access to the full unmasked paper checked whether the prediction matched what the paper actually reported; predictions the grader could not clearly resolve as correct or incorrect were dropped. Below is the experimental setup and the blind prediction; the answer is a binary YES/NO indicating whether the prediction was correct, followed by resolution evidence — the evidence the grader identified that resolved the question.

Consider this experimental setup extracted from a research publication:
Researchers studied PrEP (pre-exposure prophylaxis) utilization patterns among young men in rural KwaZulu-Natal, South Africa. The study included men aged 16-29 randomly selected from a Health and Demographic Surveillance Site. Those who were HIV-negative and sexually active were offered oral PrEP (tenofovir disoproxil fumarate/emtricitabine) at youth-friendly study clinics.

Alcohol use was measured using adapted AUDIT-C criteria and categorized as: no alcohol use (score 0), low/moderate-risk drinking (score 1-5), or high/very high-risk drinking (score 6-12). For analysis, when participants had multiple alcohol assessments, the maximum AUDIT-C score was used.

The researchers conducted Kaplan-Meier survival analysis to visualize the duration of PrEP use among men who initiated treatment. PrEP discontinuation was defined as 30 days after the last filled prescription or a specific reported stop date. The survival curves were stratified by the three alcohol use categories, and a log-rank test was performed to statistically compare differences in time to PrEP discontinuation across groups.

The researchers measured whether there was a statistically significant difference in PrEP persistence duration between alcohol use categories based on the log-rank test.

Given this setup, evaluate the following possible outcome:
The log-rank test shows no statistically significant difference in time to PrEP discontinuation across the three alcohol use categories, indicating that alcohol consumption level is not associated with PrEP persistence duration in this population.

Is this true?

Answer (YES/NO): YES